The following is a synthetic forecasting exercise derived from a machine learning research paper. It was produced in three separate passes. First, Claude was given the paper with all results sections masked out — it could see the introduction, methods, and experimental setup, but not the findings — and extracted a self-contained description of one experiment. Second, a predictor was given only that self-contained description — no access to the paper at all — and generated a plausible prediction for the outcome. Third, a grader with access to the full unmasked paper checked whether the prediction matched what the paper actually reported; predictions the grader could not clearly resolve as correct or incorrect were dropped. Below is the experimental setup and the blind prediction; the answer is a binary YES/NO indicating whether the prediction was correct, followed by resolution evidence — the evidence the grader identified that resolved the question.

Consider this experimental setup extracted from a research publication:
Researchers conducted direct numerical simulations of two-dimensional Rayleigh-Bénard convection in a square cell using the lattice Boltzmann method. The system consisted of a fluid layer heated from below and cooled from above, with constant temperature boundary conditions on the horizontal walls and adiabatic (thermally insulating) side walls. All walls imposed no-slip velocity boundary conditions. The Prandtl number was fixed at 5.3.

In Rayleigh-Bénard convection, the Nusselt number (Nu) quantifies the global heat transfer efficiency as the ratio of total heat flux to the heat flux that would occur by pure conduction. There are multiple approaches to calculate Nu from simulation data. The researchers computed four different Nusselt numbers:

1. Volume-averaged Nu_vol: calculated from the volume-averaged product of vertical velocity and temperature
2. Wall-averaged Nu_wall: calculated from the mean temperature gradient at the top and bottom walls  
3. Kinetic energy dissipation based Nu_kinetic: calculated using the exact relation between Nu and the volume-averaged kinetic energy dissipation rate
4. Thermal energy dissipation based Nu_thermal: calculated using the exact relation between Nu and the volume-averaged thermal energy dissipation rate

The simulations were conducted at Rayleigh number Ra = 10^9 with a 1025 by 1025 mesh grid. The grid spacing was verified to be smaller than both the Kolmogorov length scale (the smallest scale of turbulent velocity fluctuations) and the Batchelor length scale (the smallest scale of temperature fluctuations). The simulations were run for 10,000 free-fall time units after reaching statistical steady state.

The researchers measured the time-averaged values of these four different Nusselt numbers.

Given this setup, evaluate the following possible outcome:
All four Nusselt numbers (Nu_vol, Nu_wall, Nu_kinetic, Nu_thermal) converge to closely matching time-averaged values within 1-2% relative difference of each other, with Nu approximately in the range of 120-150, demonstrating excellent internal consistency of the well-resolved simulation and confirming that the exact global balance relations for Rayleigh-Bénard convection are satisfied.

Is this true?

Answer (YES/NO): NO